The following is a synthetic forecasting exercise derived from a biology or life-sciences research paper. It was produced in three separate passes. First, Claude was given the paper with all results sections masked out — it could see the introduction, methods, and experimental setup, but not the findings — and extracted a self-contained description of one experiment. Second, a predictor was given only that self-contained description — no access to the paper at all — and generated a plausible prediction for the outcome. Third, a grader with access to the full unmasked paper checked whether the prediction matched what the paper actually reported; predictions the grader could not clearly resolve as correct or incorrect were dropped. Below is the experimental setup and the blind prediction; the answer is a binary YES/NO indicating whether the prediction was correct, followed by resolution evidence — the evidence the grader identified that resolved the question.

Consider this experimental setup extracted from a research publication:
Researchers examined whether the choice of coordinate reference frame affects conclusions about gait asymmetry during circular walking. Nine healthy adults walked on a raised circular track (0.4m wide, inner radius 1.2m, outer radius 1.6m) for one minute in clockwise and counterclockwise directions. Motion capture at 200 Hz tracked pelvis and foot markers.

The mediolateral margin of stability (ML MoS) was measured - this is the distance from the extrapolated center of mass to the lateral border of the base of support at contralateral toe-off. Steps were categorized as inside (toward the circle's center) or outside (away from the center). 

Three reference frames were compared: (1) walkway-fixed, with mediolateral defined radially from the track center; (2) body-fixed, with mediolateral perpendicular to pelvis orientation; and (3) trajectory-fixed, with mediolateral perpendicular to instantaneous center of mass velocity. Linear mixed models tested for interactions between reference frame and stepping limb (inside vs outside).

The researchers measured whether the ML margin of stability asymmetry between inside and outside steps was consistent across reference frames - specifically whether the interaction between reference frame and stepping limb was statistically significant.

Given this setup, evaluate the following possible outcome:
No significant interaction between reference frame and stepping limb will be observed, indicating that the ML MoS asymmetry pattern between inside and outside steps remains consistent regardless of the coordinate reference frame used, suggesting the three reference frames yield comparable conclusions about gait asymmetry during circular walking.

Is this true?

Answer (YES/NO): NO